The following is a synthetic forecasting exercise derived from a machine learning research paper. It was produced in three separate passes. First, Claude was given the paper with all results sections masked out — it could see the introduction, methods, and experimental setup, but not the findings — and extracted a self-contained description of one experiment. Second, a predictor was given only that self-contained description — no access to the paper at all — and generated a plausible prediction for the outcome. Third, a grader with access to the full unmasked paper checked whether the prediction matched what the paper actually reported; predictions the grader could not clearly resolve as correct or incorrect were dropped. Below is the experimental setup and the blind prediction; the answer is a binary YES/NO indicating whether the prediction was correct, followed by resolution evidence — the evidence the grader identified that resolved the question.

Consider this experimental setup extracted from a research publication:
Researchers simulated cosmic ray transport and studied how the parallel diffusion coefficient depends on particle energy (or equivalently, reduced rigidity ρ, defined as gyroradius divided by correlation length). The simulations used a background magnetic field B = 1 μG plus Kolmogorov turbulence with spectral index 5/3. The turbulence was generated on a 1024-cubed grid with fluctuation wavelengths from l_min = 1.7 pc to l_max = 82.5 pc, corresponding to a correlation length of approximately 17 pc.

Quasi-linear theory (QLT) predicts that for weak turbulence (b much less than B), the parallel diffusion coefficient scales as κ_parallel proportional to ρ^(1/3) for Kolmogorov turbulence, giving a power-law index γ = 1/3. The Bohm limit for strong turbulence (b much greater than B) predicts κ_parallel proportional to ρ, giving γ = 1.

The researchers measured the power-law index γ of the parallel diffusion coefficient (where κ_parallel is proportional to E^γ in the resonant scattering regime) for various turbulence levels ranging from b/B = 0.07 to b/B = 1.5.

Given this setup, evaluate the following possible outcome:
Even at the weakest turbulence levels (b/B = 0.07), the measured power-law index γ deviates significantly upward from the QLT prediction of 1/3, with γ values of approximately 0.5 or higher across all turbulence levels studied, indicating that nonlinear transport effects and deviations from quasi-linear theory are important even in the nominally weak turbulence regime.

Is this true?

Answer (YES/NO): YES